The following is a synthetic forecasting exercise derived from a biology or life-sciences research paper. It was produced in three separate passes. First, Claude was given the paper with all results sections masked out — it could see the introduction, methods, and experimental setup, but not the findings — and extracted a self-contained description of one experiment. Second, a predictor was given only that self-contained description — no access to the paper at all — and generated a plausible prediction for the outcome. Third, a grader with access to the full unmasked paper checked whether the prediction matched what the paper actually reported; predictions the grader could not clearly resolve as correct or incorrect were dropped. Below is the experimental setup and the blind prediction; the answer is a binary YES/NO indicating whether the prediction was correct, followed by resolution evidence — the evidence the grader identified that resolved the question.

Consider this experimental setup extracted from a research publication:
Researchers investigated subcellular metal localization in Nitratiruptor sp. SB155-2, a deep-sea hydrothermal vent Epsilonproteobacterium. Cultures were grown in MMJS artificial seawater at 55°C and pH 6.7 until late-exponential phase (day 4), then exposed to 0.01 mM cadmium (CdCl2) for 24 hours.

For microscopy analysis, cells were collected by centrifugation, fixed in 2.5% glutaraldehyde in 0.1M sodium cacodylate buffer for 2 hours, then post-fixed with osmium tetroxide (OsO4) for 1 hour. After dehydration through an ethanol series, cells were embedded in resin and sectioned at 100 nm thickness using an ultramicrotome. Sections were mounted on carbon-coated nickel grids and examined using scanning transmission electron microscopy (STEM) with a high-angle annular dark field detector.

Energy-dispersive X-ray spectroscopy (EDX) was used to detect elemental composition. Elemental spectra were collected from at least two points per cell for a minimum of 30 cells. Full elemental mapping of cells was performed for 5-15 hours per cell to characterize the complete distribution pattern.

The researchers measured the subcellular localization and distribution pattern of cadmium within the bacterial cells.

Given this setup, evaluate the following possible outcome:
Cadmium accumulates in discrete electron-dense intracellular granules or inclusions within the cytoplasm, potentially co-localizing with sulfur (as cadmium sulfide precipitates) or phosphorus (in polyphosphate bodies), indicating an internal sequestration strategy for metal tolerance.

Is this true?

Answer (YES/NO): YES